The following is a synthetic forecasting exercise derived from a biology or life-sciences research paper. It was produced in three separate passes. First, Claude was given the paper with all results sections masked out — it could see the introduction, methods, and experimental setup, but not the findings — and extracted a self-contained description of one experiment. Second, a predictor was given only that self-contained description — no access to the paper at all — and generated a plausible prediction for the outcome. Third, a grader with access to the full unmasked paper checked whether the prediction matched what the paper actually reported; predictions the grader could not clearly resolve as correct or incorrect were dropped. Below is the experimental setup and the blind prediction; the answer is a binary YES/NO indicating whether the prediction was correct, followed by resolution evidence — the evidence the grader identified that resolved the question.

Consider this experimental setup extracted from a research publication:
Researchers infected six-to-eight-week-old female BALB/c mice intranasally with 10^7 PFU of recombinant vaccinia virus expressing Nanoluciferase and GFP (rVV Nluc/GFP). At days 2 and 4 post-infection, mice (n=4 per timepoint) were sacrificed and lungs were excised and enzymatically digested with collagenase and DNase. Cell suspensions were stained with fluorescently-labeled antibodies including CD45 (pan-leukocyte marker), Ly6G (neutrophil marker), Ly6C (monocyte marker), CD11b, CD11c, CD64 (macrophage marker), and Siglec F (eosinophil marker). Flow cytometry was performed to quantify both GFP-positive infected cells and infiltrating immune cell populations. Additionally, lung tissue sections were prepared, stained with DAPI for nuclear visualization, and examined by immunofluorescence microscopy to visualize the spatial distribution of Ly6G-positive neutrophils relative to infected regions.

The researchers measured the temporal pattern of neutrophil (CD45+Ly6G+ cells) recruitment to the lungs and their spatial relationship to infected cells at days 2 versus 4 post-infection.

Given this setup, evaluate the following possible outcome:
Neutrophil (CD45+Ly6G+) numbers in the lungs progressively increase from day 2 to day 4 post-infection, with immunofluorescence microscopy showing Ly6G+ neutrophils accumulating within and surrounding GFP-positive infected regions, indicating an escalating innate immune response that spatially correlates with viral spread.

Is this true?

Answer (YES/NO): NO